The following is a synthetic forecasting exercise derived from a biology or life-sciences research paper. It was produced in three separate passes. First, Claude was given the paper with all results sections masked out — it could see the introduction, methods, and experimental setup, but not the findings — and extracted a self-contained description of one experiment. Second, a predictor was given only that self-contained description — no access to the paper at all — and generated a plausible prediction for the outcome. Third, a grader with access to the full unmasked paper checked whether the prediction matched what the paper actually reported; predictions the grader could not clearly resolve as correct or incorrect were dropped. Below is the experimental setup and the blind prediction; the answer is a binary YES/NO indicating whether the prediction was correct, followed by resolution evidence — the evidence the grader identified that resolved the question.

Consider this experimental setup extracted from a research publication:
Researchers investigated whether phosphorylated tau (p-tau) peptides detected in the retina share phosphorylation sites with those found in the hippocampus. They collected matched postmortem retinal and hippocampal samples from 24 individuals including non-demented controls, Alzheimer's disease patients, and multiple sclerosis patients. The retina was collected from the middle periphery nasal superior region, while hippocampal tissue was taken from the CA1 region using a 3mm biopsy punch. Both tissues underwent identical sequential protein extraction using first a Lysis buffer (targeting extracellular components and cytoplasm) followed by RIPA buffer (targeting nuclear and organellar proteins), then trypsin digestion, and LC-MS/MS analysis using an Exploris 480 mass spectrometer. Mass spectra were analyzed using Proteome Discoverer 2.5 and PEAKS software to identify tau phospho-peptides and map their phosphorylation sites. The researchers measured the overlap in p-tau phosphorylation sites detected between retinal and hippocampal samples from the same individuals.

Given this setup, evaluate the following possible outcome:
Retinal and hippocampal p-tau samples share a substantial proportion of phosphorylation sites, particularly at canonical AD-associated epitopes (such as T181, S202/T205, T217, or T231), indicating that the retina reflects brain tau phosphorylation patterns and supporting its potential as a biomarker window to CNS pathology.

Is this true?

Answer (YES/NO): NO